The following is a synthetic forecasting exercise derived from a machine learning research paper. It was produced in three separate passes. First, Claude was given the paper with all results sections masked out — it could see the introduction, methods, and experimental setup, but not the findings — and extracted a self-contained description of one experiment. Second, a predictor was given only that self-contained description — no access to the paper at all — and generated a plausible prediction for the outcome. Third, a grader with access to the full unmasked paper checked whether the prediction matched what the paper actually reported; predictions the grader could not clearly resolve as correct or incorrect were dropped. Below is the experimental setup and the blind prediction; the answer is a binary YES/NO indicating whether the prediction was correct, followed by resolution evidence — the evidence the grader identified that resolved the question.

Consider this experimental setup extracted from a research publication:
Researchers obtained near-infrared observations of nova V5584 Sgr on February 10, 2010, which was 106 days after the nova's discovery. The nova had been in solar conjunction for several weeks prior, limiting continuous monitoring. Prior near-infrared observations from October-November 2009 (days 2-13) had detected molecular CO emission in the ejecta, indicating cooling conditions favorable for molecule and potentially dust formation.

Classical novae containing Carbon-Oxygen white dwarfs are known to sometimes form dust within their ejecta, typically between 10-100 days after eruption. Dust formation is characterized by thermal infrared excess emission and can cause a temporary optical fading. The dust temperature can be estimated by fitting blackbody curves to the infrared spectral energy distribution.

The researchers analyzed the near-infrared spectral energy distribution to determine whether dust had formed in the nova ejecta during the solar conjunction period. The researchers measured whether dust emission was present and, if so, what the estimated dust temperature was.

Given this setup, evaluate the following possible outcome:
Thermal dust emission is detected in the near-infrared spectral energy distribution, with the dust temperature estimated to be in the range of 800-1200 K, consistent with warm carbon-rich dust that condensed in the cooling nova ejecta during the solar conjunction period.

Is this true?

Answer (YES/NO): YES